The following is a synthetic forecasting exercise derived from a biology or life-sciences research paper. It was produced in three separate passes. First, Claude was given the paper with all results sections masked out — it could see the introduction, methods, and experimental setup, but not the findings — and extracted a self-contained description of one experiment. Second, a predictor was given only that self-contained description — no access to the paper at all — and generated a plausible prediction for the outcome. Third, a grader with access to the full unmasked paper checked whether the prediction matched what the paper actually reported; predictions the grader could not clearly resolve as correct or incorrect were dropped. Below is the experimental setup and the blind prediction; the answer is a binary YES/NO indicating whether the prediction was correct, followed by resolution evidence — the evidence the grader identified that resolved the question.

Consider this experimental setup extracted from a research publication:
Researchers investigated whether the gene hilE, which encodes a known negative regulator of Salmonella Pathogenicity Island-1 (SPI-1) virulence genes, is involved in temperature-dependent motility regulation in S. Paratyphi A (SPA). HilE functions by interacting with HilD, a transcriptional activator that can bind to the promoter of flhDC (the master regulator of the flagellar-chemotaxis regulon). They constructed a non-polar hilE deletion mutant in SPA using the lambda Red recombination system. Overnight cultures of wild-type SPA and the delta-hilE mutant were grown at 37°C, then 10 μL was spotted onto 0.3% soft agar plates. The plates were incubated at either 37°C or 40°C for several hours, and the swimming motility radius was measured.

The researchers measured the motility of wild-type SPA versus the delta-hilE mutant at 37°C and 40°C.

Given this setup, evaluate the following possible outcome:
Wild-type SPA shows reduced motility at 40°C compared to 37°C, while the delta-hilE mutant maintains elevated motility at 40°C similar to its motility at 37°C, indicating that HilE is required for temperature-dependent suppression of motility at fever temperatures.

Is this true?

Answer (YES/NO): YES